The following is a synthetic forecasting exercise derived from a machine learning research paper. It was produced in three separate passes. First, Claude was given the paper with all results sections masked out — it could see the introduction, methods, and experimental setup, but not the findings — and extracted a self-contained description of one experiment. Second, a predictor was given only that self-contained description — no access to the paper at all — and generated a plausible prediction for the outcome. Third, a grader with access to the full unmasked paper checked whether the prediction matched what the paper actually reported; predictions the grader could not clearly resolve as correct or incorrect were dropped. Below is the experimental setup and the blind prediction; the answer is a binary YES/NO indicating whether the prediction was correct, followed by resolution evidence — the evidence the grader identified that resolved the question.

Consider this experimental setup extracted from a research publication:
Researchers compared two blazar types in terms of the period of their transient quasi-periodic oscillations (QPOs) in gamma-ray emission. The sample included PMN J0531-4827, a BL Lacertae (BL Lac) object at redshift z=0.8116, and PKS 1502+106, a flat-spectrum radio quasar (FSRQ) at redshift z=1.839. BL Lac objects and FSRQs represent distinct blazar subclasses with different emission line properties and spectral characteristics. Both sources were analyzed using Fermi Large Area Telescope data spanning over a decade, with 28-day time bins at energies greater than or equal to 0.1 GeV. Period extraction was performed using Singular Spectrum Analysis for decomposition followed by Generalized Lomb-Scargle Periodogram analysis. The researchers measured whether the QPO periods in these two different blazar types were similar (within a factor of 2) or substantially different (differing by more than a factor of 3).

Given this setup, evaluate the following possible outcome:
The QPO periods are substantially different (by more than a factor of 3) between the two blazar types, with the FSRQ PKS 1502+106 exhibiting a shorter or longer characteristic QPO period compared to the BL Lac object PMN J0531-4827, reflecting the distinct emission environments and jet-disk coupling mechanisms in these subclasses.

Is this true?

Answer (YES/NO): NO